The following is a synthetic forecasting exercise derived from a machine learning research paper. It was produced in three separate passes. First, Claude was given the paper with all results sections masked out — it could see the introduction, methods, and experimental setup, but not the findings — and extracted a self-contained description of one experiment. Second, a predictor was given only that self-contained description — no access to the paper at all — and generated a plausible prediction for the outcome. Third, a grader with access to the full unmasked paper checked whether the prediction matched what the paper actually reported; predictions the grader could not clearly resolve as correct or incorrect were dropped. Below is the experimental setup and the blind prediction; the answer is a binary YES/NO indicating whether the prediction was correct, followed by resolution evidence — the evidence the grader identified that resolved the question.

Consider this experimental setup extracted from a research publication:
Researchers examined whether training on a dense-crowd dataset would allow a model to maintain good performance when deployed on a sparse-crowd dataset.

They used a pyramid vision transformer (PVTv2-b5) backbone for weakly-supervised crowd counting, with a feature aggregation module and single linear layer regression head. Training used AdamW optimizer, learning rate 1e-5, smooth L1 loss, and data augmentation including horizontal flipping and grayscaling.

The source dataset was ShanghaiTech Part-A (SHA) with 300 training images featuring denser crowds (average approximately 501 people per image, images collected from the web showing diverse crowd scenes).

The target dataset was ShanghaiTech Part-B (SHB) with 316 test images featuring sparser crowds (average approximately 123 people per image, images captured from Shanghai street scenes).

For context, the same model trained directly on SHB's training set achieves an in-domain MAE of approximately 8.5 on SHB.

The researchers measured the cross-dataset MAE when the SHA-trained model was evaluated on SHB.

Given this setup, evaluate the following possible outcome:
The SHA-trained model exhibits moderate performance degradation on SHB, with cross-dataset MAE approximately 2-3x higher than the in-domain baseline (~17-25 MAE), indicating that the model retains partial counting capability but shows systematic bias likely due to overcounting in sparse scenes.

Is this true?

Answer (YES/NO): NO